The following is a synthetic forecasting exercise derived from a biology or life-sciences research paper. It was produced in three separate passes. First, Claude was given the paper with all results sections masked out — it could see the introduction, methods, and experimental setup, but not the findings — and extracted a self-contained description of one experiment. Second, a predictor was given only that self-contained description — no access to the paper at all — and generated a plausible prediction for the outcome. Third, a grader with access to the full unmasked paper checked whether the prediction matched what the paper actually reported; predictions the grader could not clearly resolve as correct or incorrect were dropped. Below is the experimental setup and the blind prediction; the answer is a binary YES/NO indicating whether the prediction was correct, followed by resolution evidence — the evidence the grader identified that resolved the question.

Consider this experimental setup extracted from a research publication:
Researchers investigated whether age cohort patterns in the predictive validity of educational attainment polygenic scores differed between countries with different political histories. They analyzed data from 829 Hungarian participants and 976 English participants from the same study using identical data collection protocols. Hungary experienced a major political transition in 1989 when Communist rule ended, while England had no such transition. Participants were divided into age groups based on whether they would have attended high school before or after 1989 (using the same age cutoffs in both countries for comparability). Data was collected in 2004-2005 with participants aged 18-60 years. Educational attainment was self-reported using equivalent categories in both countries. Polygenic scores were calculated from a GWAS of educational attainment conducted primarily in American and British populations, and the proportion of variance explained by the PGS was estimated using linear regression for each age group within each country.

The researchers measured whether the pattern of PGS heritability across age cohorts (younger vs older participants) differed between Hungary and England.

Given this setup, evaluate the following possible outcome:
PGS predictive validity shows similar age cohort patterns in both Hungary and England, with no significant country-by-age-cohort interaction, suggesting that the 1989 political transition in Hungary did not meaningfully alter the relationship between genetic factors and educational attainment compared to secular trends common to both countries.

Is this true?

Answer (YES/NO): NO